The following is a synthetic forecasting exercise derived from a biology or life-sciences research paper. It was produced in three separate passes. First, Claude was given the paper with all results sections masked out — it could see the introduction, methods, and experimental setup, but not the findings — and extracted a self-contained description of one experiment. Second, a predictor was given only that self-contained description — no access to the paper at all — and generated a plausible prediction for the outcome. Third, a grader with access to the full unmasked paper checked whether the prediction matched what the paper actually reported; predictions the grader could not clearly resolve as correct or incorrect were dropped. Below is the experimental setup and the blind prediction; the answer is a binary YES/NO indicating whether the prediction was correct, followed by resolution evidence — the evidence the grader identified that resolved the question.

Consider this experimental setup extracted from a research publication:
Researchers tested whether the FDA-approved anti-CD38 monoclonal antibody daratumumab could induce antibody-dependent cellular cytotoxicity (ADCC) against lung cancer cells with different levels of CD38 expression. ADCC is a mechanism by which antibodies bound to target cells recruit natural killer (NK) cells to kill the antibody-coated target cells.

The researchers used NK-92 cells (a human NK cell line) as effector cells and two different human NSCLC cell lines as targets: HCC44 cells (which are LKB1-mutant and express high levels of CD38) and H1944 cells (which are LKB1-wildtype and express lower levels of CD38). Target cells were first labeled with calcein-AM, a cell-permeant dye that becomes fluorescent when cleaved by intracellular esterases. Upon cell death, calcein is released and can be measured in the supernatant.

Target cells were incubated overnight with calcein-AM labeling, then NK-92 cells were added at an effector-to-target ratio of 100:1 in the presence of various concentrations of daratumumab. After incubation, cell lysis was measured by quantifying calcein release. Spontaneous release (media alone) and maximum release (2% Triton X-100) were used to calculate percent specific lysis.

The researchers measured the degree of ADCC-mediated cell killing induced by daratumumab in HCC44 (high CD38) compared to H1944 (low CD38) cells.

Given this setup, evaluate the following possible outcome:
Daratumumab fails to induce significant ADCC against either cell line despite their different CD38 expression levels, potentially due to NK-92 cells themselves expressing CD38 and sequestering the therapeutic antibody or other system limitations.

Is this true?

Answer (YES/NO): NO